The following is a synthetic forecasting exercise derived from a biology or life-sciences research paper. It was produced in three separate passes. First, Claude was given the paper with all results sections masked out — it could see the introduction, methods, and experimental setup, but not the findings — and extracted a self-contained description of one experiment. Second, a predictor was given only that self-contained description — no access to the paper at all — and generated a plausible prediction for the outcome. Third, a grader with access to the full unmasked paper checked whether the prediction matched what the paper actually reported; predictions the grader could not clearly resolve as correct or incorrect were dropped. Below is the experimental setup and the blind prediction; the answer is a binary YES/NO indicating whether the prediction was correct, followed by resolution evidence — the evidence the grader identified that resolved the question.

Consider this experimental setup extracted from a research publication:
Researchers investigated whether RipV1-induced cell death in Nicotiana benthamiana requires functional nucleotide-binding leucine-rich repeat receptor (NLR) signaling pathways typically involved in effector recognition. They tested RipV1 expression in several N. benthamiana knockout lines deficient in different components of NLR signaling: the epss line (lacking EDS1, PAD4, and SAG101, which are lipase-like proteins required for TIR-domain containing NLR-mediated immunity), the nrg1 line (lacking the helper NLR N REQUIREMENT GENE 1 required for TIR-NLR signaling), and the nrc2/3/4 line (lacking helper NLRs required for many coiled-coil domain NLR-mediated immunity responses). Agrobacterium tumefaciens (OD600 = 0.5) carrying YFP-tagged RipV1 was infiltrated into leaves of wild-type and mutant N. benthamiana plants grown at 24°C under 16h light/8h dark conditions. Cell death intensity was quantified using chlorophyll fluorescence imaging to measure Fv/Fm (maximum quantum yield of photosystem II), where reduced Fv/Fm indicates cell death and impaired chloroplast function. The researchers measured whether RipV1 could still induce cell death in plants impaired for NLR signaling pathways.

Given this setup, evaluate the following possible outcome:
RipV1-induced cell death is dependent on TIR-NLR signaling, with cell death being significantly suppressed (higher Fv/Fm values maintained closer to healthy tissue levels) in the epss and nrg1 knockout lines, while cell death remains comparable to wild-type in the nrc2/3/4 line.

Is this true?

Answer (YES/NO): NO